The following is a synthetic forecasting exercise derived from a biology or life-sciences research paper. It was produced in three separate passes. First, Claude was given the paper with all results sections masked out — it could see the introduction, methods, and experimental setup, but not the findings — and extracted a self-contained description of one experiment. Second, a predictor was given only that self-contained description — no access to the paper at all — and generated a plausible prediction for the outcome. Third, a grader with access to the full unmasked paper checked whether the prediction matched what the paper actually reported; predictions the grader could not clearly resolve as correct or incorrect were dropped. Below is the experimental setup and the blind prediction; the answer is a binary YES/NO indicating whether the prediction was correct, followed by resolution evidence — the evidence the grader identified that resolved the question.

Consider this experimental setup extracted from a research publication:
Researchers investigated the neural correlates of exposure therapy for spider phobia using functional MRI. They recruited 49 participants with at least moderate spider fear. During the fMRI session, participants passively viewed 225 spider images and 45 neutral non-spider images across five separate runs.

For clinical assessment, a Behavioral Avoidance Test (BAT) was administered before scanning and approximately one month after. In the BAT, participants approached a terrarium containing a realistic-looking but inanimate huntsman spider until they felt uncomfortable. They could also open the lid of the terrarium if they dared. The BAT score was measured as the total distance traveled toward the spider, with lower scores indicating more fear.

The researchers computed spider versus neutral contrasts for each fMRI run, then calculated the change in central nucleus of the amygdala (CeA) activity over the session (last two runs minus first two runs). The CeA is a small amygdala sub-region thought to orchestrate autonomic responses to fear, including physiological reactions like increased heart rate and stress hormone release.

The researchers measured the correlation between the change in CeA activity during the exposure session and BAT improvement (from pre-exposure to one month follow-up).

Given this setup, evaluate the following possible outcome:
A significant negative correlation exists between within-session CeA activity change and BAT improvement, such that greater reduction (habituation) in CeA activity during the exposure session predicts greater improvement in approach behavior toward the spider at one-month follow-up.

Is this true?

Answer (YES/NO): NO